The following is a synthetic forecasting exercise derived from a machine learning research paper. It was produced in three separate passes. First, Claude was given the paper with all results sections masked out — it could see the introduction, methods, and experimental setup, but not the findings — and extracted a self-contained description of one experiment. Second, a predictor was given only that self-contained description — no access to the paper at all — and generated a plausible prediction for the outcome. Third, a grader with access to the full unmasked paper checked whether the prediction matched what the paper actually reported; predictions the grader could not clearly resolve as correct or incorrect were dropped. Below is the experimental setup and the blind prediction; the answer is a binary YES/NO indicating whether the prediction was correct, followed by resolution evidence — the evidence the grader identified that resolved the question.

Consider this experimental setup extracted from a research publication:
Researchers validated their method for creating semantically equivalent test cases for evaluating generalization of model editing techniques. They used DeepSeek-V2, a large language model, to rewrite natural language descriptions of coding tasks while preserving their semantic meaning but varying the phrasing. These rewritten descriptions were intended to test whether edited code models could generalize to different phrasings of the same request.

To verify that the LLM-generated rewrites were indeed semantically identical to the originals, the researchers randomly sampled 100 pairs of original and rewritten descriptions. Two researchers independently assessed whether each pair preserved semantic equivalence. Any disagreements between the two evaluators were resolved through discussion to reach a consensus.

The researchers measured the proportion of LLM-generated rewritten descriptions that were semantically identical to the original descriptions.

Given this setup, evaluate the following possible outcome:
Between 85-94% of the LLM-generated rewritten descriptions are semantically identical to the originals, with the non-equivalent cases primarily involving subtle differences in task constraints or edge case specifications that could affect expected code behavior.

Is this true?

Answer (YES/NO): NO